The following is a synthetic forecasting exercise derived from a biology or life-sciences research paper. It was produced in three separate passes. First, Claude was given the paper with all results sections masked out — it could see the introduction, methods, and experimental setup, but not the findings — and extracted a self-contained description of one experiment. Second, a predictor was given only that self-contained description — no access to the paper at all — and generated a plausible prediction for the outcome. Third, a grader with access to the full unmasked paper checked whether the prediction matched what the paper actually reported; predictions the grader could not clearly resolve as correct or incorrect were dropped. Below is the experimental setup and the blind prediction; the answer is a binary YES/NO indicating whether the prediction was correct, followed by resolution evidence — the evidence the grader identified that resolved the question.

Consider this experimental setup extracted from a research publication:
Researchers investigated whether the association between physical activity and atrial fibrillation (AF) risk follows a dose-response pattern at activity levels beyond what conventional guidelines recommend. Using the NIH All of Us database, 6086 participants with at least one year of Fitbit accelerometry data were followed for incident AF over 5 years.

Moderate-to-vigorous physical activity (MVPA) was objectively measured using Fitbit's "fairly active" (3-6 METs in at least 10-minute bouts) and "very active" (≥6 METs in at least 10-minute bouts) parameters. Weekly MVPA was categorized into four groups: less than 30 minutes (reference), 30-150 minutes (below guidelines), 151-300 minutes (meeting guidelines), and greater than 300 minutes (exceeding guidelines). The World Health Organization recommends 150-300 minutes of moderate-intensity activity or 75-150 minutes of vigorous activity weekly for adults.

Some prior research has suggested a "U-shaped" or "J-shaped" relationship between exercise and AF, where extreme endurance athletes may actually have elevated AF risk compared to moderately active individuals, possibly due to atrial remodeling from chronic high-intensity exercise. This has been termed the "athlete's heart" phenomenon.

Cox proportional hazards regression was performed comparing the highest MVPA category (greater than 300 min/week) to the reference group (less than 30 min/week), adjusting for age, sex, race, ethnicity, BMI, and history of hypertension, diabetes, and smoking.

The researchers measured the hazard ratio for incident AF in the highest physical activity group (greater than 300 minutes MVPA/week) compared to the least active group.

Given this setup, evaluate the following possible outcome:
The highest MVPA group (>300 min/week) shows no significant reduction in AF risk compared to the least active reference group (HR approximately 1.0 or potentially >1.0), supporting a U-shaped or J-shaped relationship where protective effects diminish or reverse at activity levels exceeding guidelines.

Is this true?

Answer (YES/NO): NO